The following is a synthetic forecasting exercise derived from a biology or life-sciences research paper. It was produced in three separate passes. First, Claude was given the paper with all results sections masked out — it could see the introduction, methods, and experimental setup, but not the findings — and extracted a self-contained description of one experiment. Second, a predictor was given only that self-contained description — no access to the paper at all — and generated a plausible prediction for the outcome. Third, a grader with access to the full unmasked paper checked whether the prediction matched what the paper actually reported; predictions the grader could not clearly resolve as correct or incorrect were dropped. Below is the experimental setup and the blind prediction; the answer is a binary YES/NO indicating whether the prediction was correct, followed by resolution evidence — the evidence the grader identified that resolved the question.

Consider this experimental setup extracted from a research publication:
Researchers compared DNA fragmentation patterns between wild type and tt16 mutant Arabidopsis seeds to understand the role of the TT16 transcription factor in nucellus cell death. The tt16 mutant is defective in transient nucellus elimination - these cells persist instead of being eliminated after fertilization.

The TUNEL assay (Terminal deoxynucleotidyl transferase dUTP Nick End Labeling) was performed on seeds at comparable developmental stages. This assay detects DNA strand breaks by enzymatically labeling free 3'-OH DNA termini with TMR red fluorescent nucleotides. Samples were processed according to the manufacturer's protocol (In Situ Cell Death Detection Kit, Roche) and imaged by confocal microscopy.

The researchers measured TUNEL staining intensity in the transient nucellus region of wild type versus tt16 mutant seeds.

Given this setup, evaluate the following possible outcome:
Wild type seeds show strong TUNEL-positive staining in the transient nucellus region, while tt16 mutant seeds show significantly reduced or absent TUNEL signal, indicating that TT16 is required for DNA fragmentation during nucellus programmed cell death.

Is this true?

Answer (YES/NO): YES